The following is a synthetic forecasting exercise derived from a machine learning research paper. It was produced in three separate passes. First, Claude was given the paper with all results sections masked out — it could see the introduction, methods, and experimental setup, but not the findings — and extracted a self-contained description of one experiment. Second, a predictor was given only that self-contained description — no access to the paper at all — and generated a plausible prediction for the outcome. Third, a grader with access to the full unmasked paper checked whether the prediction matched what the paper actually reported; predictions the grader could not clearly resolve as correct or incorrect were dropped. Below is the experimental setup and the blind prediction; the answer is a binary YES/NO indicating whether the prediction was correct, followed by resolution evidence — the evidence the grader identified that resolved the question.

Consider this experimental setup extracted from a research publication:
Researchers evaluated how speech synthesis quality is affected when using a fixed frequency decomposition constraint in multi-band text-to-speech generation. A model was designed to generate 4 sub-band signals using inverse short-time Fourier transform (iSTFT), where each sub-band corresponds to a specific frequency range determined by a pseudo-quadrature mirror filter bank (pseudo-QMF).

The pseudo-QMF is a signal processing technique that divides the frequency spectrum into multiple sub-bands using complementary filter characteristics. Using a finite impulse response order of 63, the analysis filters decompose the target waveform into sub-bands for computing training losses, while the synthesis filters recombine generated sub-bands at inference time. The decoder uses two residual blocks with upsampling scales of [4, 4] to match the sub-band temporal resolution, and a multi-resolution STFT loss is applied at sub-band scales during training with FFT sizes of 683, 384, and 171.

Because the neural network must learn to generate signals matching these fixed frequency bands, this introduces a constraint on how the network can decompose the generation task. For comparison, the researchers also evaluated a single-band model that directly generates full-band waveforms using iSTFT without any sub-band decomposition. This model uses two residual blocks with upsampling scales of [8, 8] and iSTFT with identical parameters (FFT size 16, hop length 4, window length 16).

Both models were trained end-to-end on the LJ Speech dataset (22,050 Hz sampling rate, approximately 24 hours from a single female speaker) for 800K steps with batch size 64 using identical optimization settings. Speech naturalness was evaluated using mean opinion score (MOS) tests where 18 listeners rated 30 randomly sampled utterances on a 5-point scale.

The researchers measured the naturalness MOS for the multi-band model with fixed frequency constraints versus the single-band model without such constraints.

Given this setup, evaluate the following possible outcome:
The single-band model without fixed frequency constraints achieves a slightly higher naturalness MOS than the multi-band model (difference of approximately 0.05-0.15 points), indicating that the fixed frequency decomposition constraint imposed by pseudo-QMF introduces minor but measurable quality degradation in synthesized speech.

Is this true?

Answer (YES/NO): NO